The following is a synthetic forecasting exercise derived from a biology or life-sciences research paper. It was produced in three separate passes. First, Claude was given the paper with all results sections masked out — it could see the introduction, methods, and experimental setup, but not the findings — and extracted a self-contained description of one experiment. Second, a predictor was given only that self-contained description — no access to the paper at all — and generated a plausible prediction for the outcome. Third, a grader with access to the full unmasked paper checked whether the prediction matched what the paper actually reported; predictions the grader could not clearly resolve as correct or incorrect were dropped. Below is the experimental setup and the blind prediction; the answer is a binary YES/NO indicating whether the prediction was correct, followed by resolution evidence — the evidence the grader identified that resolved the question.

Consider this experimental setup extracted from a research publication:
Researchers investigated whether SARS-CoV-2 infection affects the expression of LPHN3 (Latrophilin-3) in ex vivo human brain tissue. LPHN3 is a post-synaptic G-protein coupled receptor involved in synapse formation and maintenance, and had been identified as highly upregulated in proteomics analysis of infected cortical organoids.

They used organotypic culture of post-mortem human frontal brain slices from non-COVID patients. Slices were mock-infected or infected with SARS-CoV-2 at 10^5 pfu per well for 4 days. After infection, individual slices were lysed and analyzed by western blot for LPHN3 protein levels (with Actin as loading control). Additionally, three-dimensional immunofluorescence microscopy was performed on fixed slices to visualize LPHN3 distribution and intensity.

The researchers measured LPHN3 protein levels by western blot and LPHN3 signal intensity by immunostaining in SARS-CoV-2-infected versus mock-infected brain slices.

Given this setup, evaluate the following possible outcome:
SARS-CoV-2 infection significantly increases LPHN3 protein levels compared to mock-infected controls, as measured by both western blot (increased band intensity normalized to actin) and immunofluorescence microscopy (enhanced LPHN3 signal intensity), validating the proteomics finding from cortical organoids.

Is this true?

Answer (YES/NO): YES